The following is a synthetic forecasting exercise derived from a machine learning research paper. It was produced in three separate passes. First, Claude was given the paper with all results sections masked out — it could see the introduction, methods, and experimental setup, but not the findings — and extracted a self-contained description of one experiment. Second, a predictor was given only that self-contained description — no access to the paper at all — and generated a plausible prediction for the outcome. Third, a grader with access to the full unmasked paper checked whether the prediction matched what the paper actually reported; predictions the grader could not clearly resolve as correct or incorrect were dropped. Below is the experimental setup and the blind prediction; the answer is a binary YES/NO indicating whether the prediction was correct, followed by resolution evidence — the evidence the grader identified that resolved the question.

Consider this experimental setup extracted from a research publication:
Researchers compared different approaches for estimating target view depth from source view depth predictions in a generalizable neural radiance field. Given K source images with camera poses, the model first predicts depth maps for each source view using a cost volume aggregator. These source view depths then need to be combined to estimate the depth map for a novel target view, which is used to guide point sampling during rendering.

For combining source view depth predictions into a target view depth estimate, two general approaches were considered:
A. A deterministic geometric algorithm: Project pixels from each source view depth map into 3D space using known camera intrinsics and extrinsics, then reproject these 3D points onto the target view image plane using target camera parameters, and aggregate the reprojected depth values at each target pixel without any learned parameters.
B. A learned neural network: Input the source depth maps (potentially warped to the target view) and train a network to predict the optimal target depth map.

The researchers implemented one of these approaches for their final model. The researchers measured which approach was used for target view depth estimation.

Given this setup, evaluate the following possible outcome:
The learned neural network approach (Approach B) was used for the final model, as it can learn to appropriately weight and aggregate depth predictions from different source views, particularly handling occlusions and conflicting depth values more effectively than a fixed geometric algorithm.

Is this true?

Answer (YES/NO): NO